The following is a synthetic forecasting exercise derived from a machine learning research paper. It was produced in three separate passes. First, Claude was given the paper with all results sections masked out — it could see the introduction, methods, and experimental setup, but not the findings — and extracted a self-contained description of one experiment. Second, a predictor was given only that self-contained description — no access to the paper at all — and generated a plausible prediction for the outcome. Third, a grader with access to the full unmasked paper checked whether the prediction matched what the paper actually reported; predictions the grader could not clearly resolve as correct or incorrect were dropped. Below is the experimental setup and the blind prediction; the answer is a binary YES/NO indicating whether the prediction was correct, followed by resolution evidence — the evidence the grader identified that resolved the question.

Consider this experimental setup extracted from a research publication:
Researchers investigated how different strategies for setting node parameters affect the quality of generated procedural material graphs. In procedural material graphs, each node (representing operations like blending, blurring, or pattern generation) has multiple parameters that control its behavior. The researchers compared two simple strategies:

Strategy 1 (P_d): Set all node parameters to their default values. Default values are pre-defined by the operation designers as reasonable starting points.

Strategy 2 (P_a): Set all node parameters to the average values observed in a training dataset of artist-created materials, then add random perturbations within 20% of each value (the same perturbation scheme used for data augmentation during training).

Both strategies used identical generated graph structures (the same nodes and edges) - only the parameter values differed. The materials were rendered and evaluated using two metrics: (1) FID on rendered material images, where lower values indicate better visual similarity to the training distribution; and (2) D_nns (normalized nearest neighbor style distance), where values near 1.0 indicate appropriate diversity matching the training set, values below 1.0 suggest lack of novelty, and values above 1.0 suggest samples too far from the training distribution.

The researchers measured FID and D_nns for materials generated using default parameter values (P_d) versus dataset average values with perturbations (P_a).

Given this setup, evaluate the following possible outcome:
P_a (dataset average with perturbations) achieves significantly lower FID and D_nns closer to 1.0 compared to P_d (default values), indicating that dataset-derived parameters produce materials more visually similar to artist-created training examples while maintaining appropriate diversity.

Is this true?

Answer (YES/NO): YES